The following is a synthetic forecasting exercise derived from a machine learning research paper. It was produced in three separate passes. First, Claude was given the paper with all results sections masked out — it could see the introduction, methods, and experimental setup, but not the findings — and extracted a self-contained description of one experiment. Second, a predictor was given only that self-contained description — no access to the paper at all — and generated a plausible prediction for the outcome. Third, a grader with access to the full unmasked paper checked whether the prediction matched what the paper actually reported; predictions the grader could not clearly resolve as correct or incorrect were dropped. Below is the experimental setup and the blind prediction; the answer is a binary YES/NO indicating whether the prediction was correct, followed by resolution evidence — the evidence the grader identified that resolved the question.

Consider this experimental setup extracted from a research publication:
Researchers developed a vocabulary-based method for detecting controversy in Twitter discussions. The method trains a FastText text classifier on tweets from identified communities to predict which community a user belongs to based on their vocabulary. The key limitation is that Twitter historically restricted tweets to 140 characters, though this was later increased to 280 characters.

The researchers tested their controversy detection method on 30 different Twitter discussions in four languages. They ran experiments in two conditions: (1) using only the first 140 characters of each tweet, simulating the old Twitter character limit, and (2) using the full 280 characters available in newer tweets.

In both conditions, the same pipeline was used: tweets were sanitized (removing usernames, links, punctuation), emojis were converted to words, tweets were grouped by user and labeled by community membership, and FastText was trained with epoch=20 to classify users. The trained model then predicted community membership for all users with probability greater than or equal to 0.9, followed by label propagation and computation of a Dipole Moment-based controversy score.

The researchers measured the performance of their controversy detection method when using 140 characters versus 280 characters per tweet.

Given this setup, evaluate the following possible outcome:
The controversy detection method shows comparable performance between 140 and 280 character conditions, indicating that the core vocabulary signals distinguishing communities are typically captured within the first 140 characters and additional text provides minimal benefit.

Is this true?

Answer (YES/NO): NO